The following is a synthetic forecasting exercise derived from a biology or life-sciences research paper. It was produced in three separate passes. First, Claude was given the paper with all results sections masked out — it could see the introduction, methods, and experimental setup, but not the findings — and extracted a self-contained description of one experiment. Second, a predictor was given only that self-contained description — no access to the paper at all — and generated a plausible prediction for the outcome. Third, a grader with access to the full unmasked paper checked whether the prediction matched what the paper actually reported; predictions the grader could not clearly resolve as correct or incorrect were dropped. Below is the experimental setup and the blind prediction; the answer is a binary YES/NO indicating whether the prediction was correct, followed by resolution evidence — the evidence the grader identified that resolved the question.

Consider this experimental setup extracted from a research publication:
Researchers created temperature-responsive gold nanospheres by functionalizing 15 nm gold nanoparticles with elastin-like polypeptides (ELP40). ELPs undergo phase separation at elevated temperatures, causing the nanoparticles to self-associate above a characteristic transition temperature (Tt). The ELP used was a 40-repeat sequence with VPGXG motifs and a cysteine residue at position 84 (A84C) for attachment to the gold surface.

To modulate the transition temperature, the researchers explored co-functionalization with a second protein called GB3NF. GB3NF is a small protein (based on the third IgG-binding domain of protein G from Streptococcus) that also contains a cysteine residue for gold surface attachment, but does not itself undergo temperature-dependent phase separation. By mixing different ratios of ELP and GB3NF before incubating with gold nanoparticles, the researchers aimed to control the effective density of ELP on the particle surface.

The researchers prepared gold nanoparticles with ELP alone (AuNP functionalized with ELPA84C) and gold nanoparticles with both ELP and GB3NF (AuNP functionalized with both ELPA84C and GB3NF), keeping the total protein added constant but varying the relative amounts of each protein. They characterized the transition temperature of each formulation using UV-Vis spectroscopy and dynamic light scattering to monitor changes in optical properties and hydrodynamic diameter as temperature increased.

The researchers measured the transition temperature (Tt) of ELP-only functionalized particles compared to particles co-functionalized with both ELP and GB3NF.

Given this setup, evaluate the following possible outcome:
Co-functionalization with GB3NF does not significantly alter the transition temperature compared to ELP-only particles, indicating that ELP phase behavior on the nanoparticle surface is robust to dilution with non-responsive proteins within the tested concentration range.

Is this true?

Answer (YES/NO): NO